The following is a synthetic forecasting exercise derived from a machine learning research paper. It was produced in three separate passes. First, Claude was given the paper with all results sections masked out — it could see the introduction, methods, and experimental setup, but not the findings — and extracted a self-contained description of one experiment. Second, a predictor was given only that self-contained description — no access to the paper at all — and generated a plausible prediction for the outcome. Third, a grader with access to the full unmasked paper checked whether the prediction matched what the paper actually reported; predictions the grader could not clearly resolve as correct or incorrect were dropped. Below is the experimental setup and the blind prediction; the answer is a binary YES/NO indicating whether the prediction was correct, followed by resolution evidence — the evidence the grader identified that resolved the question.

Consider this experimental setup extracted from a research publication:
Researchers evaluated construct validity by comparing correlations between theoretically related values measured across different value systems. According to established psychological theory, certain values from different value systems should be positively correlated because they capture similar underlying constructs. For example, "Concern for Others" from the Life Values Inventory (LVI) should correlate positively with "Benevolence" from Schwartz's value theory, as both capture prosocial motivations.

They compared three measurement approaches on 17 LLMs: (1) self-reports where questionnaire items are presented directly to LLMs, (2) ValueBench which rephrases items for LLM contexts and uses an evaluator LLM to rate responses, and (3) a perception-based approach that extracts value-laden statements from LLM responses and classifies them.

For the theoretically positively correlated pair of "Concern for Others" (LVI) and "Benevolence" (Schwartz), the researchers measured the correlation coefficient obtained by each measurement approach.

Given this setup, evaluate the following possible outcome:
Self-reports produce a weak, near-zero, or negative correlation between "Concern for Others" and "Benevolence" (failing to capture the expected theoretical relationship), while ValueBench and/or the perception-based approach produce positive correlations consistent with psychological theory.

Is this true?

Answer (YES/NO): NO